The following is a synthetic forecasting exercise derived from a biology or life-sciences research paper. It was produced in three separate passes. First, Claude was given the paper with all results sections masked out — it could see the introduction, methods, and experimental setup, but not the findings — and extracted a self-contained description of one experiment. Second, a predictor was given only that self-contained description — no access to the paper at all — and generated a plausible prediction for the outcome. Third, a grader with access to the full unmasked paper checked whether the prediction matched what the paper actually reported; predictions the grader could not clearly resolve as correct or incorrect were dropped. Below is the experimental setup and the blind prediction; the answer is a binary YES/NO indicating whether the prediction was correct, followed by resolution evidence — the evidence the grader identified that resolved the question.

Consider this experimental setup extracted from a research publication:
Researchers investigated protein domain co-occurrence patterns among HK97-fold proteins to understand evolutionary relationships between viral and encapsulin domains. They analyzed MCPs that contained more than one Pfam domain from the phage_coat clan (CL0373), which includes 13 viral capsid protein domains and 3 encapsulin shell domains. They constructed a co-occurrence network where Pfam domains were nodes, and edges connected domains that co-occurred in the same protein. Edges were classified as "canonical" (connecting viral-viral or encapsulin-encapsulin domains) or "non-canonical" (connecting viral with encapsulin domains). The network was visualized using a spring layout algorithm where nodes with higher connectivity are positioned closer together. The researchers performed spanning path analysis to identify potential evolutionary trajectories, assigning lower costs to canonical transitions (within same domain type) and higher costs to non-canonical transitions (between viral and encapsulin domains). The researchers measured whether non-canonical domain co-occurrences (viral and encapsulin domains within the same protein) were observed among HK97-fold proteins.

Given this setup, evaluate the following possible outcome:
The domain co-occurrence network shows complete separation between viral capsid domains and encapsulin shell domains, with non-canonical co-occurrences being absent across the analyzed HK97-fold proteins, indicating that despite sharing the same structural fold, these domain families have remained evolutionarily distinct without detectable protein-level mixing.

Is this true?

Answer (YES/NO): NO